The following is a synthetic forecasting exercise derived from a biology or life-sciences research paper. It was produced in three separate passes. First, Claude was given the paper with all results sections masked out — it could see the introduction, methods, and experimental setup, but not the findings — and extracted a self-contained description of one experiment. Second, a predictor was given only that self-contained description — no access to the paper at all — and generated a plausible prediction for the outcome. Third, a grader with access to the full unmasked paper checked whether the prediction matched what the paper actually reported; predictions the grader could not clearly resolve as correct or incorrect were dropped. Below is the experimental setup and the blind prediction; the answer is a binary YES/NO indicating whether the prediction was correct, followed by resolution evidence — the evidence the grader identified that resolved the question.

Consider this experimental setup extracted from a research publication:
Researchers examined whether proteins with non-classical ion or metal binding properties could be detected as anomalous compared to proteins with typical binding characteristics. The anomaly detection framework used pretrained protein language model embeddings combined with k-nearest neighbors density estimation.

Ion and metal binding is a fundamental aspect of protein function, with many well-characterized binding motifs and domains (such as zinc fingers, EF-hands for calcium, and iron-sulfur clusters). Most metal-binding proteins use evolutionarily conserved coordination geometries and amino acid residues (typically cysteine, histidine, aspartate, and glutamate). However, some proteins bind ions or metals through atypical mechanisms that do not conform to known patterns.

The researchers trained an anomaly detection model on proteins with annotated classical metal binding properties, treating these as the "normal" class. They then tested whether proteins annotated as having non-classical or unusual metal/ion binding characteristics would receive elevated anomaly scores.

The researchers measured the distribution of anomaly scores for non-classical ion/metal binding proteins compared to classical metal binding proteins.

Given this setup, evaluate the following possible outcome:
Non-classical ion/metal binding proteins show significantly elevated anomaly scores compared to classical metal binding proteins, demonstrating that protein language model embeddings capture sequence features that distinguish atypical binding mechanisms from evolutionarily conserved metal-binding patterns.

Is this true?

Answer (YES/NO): YES